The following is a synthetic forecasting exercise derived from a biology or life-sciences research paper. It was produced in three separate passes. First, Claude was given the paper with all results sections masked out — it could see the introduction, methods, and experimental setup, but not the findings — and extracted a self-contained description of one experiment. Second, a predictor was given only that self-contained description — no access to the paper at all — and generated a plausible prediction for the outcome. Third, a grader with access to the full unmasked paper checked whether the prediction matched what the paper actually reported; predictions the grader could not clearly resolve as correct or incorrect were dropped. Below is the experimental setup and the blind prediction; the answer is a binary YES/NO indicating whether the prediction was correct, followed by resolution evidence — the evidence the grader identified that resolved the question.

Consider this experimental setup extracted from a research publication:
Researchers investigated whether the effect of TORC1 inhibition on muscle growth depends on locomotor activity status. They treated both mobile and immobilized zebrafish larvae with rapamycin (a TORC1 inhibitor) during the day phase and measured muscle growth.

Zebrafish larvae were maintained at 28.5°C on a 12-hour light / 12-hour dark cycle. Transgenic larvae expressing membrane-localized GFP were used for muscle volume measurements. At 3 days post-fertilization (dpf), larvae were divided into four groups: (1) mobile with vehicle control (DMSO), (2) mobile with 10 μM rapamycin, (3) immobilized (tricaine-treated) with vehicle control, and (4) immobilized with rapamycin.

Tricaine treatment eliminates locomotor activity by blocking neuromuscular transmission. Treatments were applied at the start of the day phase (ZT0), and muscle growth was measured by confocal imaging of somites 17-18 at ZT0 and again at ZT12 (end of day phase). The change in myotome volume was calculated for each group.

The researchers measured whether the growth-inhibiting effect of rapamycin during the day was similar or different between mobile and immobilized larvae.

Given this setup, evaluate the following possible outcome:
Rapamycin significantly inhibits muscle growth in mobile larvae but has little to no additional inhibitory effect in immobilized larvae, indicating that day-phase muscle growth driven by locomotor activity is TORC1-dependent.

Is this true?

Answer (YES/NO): YES